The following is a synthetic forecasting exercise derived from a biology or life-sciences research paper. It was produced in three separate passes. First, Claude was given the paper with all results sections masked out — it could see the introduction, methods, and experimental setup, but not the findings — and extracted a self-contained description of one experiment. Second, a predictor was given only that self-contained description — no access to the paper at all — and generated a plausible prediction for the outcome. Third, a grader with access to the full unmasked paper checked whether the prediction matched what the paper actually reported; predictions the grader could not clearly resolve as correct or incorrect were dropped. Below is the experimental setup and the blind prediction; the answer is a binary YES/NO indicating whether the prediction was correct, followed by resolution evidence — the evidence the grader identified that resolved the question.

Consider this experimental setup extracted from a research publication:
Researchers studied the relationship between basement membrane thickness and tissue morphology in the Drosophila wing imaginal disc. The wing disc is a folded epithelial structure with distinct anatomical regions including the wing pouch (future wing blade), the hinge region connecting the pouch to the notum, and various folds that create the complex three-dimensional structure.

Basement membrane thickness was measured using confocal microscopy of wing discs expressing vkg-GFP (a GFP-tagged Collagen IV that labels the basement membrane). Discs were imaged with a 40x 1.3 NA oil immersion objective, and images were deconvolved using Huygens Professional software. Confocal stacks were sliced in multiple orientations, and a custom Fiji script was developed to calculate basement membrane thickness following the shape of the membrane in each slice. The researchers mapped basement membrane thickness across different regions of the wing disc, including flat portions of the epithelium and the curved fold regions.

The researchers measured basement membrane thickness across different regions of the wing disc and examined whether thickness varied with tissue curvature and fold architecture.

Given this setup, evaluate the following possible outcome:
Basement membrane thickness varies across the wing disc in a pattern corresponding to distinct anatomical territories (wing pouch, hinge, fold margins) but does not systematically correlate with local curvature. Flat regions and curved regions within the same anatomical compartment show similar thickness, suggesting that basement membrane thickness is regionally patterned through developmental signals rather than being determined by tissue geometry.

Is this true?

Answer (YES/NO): NO